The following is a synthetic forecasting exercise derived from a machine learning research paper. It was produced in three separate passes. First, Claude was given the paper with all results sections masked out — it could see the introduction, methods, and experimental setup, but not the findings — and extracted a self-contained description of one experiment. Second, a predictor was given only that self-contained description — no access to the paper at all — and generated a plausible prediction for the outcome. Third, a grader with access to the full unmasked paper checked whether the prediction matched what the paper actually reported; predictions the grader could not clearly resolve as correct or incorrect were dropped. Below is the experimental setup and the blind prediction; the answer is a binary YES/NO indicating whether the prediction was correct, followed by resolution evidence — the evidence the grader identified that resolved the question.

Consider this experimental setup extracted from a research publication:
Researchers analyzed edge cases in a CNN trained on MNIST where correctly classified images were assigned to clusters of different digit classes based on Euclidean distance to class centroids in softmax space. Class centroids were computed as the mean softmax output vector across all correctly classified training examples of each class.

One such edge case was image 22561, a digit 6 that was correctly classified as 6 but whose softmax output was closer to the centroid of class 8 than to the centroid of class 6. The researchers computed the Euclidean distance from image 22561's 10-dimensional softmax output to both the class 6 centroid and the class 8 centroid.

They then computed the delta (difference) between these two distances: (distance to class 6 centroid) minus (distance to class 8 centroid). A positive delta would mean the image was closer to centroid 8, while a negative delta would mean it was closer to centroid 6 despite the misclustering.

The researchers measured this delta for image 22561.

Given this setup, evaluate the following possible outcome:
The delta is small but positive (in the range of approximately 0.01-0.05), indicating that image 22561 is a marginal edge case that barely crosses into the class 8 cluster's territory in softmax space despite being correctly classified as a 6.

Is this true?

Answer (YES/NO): NO